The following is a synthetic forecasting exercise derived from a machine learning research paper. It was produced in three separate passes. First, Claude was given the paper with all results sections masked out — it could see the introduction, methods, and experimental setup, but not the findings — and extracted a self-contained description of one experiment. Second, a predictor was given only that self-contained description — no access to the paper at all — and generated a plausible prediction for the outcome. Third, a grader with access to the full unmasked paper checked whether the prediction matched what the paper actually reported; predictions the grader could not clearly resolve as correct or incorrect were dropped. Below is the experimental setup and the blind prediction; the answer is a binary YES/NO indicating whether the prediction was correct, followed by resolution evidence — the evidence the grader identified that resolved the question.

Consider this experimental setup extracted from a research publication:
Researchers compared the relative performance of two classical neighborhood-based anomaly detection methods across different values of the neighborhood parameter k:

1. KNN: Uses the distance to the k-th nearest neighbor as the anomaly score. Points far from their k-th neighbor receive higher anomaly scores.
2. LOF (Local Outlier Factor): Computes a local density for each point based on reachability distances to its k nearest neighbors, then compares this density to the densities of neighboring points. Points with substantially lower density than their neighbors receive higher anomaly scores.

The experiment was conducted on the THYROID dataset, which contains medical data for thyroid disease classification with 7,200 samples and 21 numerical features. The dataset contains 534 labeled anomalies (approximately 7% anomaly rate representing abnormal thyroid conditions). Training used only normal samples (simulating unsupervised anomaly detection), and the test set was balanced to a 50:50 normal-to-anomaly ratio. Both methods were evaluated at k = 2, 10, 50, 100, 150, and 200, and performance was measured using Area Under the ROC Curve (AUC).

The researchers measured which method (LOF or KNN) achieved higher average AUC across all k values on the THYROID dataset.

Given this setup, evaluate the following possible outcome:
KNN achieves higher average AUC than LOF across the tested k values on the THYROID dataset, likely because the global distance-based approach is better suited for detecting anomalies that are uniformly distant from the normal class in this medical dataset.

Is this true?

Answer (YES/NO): NO